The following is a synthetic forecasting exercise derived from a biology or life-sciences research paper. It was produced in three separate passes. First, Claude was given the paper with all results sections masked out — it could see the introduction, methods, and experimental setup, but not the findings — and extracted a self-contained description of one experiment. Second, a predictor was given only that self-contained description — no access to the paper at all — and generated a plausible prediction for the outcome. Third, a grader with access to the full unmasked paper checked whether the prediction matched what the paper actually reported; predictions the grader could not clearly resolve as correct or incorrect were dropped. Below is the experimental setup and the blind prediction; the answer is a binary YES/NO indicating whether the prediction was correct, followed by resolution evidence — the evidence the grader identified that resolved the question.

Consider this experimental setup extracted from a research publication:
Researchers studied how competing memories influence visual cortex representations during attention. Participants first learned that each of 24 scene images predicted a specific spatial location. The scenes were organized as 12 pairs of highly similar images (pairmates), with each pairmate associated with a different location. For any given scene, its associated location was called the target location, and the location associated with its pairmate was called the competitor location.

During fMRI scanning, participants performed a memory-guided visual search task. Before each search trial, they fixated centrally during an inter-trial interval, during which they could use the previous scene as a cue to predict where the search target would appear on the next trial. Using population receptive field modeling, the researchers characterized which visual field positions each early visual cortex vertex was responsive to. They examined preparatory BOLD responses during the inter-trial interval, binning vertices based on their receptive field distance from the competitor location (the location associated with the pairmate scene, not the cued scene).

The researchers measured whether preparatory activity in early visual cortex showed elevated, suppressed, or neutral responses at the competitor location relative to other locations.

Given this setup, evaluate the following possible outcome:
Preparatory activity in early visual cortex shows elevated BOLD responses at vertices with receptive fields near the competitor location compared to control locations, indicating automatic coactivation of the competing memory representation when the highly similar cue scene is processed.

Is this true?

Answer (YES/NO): YES